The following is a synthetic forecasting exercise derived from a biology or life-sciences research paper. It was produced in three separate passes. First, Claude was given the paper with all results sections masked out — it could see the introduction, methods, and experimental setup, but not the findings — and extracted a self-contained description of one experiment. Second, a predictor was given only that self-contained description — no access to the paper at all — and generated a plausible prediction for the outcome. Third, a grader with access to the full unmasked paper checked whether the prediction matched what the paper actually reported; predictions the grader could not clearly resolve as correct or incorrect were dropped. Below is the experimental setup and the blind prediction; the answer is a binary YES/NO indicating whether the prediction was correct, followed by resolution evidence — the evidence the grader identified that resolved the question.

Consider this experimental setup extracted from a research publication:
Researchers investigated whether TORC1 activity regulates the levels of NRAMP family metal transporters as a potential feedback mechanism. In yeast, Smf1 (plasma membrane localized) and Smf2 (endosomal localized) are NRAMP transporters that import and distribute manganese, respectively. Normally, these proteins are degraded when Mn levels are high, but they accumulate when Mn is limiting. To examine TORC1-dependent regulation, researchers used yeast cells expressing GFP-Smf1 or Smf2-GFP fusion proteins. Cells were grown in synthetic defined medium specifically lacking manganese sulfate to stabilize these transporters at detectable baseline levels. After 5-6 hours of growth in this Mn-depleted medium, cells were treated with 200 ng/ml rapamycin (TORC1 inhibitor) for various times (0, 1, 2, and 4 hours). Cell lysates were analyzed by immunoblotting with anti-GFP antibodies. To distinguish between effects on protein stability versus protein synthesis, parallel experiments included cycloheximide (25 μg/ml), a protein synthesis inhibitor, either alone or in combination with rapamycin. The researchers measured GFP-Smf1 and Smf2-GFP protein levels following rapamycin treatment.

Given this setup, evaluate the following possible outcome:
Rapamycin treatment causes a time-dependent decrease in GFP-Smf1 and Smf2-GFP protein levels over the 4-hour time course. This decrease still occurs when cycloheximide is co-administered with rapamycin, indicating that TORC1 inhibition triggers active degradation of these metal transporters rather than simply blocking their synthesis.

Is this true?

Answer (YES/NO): NO